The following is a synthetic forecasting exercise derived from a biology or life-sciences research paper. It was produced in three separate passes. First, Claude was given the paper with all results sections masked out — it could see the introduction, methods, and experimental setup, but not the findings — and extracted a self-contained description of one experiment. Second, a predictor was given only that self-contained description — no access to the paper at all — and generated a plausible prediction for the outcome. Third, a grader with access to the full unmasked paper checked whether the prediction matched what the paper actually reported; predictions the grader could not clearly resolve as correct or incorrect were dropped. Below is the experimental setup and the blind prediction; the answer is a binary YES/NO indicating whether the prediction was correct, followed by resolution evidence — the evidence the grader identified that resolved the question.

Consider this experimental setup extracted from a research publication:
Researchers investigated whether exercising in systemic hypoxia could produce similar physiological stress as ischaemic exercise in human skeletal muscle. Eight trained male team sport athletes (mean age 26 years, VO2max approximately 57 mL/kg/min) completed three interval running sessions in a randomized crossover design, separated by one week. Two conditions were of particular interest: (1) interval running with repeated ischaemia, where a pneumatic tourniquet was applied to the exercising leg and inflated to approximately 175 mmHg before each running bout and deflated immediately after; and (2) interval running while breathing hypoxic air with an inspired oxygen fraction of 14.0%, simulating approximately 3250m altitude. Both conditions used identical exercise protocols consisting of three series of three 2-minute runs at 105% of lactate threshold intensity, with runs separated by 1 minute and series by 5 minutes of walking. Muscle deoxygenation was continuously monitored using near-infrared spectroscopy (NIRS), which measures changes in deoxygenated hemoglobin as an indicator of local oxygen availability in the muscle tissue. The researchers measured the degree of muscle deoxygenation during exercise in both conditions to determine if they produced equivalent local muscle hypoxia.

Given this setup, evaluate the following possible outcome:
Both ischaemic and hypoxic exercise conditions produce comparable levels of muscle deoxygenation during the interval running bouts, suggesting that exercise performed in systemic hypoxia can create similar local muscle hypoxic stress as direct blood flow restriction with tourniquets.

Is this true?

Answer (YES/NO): YES